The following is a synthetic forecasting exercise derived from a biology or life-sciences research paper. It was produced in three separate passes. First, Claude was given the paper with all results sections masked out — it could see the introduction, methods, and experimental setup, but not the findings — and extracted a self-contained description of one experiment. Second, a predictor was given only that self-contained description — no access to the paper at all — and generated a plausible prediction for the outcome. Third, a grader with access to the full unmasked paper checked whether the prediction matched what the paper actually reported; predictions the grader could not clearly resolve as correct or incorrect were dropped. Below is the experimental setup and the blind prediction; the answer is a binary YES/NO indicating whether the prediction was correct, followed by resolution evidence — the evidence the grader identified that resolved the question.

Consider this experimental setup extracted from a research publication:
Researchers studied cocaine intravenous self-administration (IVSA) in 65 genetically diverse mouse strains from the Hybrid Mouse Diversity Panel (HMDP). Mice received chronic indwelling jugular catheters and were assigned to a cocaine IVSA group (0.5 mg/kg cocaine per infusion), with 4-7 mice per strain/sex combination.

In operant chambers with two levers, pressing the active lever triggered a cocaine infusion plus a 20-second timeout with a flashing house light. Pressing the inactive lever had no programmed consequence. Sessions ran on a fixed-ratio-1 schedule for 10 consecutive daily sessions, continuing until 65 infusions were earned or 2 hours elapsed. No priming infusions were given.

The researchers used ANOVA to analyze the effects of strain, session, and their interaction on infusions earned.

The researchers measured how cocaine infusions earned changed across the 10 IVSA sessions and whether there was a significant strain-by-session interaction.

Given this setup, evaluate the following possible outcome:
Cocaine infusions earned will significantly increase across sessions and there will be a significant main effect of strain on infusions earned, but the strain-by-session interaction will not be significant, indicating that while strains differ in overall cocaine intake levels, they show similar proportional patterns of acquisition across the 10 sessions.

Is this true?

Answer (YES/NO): NO